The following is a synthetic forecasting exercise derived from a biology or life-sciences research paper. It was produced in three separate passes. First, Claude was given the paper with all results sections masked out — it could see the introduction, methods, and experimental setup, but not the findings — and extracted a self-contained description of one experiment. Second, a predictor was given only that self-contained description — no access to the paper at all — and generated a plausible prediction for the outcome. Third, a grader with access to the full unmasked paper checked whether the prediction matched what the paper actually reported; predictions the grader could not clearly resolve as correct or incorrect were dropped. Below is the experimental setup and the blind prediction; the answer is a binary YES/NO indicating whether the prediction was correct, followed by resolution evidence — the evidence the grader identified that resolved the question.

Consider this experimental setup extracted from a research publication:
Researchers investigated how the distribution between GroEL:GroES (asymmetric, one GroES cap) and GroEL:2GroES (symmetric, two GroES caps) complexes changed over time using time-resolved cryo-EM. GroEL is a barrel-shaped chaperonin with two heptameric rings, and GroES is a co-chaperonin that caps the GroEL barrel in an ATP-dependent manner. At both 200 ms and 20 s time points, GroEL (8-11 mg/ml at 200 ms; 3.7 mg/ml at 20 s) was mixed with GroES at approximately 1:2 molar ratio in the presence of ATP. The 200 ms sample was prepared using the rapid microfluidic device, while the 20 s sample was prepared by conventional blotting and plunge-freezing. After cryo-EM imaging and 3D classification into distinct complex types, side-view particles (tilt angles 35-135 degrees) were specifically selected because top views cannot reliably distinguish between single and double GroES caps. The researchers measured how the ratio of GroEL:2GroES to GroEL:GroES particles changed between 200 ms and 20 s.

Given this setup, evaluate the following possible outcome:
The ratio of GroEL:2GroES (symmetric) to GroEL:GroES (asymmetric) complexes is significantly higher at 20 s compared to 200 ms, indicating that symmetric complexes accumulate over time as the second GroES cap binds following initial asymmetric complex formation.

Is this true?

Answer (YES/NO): YES